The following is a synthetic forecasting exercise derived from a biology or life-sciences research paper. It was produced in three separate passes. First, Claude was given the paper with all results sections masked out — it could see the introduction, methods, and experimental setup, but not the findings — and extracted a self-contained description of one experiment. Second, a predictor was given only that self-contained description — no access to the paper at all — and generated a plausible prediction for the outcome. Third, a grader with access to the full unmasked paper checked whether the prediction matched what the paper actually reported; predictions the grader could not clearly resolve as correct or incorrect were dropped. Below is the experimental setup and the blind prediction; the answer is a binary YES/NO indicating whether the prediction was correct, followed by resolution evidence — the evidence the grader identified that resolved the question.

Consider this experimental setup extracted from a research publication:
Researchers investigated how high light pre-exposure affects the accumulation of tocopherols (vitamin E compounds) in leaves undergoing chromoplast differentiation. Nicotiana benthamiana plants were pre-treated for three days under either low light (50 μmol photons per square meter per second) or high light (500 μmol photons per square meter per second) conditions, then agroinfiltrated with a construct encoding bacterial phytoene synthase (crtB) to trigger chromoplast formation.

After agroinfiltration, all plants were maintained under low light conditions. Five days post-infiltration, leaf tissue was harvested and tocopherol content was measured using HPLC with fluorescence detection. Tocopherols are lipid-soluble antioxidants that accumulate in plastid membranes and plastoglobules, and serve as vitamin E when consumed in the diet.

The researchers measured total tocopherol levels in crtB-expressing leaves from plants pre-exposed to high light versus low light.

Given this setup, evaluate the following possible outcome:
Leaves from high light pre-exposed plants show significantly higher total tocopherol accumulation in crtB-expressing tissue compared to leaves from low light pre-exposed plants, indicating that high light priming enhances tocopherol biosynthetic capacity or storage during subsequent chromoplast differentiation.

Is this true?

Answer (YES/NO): YES